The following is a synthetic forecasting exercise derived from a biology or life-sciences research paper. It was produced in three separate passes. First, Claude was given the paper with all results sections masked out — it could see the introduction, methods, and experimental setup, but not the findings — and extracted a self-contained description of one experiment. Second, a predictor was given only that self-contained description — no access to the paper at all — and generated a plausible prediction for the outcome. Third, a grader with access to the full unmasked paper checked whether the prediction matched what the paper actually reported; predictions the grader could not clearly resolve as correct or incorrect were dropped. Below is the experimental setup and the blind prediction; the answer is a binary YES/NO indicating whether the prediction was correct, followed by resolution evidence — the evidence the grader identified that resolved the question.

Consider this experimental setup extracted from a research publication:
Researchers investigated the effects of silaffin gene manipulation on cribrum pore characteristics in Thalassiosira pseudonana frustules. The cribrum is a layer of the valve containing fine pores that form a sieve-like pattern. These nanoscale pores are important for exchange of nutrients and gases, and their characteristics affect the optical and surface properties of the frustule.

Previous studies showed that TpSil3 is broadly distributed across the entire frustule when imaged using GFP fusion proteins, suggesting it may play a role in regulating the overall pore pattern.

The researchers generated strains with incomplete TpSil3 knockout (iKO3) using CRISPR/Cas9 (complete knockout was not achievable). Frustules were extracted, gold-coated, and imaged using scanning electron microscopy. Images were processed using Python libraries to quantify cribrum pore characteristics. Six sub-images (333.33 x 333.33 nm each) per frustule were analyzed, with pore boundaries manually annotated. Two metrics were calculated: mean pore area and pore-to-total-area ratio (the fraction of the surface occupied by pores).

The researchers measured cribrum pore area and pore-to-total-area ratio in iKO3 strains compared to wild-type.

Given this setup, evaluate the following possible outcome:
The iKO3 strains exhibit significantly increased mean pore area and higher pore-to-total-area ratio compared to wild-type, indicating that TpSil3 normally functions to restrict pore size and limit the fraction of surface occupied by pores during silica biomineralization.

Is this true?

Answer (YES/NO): NO